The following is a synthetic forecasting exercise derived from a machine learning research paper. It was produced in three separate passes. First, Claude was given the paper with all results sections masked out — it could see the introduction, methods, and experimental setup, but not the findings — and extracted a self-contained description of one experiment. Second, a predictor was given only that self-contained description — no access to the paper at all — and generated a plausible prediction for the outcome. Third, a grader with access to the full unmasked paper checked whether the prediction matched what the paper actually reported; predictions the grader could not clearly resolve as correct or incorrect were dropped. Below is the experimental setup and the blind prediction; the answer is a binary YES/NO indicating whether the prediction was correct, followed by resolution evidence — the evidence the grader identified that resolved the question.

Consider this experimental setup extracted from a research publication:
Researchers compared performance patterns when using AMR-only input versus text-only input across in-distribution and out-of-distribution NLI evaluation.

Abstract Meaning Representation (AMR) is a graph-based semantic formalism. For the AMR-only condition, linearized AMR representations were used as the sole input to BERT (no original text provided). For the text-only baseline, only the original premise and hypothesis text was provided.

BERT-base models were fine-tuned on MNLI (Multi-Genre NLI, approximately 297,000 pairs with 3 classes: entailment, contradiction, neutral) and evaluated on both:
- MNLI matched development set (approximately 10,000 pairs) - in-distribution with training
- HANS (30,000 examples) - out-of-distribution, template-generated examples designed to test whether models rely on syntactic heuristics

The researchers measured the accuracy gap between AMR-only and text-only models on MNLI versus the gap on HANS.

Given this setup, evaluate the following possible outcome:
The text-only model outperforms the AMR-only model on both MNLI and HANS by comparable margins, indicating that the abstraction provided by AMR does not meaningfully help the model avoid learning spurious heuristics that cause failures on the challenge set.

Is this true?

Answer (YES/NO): NO